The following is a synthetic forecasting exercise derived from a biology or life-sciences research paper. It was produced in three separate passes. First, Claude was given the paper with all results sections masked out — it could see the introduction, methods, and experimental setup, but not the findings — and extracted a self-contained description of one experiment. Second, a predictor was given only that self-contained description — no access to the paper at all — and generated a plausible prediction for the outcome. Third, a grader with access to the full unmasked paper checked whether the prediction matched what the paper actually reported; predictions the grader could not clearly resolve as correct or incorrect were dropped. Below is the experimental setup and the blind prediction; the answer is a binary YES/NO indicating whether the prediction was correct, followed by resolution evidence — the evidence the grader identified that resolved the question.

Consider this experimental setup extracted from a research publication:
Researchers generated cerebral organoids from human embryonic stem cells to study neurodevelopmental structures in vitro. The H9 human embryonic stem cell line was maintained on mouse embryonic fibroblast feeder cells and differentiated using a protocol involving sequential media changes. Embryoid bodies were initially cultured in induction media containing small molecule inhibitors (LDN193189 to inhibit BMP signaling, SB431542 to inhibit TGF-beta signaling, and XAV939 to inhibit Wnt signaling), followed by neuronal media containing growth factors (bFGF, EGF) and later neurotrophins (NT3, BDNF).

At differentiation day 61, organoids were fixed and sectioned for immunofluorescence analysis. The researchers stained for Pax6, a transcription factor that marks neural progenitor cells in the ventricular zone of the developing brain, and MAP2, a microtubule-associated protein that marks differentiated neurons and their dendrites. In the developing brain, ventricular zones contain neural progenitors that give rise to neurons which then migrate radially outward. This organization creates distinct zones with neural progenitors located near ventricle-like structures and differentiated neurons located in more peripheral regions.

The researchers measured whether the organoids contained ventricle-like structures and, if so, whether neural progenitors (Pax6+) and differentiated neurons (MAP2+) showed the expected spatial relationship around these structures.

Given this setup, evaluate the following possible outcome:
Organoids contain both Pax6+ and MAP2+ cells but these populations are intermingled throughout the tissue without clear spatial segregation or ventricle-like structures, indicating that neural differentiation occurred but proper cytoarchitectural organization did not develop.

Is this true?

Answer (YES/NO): NO